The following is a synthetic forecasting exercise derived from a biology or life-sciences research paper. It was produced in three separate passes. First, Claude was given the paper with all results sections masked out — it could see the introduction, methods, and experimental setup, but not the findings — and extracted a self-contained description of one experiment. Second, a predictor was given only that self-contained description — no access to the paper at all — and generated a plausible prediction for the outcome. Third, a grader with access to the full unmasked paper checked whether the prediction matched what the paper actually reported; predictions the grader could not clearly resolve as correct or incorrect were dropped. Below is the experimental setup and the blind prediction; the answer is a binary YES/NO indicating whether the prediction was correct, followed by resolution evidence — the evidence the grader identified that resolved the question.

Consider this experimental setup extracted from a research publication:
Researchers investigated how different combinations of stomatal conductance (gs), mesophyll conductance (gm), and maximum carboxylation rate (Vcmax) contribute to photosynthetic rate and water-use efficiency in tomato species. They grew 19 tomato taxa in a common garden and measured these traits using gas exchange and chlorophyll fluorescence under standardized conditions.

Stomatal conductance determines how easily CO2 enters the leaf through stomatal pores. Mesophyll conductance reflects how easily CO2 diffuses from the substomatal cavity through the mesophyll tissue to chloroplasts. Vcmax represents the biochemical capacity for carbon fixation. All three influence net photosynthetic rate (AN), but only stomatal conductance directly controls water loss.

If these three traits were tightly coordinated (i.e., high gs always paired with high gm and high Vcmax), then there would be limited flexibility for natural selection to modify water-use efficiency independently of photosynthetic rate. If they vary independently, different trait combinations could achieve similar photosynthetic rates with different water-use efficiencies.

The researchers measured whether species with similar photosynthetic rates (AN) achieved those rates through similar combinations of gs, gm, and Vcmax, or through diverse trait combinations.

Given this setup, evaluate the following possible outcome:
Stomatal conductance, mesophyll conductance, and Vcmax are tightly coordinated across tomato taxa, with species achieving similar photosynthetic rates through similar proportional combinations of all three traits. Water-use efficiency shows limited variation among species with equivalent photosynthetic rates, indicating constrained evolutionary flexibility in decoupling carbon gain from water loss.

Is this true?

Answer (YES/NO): NO